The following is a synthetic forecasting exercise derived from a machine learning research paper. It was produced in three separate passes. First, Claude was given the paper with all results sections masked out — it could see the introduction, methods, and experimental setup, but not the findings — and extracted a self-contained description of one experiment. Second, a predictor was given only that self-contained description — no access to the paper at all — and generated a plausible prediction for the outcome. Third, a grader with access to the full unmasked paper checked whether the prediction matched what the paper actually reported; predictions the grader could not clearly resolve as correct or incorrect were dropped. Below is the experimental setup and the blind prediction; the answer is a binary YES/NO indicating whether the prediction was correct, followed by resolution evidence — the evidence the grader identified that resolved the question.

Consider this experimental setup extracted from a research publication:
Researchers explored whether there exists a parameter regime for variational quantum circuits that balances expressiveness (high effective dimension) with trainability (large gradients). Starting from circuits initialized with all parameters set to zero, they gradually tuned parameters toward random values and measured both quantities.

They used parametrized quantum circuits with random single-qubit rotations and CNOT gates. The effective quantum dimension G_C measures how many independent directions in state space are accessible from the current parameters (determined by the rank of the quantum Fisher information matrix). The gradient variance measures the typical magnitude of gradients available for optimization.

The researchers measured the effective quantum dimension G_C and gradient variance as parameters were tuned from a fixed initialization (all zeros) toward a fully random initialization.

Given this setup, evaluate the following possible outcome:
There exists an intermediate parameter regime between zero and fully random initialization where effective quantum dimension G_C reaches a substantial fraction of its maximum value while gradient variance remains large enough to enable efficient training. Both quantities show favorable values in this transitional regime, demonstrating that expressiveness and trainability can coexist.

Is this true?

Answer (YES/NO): YES